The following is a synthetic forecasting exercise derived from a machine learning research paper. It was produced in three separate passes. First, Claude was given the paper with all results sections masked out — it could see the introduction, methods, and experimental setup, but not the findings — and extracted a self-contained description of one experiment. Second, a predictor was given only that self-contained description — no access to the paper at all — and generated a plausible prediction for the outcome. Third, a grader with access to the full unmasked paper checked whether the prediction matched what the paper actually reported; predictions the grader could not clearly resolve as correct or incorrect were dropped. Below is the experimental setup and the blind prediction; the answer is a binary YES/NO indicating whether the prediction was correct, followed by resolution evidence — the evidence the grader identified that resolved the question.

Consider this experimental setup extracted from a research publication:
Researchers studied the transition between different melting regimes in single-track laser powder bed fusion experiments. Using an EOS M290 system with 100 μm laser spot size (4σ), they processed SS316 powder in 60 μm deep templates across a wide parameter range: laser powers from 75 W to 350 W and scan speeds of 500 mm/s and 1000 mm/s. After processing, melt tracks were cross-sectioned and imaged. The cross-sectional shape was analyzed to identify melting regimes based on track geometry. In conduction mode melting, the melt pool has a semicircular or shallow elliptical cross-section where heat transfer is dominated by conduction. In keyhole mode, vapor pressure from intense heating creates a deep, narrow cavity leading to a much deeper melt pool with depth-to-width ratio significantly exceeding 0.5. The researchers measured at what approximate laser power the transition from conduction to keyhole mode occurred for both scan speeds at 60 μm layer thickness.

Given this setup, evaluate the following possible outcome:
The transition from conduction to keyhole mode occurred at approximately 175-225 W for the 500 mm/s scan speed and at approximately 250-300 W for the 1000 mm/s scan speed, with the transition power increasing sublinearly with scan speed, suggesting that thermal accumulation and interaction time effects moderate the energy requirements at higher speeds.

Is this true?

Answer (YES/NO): NO